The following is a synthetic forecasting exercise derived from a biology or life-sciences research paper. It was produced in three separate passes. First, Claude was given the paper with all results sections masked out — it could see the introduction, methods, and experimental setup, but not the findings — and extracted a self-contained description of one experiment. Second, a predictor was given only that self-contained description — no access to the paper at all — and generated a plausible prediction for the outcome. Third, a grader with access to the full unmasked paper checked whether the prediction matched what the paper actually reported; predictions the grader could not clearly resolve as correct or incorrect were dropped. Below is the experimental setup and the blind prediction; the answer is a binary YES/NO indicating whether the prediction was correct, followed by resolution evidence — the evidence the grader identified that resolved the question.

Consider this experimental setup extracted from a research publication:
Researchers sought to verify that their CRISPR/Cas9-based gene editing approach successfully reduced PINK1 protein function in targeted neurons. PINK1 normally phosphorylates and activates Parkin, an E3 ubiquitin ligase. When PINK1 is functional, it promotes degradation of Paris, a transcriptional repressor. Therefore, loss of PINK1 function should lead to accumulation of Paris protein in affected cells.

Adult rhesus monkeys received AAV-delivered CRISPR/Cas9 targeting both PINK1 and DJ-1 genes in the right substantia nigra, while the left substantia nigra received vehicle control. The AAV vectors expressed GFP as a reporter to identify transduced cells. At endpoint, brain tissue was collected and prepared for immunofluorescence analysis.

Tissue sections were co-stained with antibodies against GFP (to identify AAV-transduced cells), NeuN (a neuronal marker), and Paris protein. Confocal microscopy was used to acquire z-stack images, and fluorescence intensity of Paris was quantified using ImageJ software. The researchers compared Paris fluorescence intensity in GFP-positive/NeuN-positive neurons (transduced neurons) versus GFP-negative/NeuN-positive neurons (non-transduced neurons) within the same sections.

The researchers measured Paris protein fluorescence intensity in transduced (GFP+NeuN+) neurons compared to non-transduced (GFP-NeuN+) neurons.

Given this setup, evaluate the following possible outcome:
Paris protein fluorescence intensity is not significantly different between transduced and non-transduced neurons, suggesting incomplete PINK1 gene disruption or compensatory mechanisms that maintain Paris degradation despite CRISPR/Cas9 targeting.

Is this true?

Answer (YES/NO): NO